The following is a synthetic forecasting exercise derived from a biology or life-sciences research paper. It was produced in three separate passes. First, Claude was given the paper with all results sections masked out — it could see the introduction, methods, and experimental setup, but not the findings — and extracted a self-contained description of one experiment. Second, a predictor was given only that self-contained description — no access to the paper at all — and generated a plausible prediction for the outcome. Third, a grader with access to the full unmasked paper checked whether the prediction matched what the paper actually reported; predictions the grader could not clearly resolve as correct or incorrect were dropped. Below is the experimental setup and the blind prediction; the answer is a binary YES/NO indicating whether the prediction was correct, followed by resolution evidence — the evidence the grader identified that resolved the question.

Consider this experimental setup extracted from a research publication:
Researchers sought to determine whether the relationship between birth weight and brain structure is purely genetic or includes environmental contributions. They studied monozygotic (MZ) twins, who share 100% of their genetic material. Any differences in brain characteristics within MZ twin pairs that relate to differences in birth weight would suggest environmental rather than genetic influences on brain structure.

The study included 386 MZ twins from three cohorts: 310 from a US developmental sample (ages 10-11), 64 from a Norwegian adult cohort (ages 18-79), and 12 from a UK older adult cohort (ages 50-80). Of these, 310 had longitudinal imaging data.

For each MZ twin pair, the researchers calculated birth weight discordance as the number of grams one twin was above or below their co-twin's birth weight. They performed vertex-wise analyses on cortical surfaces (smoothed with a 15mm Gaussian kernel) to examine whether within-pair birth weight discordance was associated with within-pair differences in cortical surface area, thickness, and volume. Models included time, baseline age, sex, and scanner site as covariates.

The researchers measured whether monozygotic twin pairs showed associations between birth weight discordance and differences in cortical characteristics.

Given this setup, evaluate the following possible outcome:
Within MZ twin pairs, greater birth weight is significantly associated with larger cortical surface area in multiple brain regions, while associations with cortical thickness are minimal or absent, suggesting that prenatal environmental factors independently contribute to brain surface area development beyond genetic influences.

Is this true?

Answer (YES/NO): NO